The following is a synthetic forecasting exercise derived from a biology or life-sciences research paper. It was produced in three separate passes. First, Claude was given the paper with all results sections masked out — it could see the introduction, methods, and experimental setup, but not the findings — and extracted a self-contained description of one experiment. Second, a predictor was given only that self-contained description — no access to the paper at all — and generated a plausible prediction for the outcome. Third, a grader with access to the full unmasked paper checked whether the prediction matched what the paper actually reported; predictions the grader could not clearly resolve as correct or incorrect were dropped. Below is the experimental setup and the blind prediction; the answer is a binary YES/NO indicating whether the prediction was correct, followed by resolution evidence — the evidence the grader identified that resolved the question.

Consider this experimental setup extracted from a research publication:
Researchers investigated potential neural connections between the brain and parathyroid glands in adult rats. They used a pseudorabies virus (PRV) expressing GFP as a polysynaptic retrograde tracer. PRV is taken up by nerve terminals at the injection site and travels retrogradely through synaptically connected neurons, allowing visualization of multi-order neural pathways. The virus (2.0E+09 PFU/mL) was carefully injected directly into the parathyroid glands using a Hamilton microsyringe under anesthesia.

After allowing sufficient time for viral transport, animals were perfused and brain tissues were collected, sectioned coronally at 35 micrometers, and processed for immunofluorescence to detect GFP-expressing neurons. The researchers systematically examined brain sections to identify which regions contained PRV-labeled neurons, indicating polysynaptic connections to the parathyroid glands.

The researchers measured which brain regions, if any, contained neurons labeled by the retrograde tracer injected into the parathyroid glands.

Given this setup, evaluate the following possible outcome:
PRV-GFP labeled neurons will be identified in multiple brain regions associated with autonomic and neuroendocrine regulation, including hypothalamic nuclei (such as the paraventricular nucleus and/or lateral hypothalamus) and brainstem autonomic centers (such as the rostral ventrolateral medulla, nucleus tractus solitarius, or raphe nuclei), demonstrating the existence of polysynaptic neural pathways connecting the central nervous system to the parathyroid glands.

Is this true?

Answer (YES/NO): YES